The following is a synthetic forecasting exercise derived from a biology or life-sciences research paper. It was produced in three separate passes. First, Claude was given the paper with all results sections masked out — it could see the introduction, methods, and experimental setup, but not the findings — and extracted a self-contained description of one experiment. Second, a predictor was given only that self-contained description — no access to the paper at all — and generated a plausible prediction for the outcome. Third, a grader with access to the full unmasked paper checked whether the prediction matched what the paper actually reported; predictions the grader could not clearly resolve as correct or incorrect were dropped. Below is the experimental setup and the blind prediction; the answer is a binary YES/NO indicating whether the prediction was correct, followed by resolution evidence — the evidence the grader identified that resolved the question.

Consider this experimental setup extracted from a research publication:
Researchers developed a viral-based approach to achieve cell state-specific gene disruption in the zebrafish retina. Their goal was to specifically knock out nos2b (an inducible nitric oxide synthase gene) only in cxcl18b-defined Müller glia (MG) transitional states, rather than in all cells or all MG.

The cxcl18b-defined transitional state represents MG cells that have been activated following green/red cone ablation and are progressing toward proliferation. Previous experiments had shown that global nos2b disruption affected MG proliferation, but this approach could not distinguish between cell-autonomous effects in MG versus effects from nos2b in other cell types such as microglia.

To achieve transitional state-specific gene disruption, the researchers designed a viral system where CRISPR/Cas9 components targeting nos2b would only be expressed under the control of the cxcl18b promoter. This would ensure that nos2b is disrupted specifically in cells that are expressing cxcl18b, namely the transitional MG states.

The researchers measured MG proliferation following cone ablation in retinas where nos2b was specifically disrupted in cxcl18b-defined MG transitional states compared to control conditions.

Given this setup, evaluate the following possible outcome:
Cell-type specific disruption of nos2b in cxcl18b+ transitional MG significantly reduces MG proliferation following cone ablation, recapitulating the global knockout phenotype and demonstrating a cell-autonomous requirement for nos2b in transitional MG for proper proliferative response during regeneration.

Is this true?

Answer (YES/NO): YES